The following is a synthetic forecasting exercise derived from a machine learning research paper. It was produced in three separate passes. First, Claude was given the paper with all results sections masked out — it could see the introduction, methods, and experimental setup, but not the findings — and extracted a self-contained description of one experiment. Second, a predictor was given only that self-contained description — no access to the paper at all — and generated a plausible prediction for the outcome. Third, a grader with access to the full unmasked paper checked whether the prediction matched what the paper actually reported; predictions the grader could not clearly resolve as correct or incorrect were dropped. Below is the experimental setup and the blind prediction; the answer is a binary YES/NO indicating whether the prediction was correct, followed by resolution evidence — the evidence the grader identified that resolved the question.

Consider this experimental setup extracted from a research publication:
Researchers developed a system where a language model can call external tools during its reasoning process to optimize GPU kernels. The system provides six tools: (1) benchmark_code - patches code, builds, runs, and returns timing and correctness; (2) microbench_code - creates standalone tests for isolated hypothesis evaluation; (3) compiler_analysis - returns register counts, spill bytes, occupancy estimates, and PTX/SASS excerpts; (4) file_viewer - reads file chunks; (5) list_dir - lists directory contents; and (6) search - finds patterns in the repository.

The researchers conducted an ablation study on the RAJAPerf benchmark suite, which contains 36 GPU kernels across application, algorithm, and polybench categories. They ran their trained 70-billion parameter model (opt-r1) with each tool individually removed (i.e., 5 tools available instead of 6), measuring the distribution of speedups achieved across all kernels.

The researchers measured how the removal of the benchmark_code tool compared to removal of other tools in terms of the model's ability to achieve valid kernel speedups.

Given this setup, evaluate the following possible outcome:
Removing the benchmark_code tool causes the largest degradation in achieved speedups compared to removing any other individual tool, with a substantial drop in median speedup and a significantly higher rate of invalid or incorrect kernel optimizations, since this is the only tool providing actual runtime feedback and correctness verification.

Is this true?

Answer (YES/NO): YES